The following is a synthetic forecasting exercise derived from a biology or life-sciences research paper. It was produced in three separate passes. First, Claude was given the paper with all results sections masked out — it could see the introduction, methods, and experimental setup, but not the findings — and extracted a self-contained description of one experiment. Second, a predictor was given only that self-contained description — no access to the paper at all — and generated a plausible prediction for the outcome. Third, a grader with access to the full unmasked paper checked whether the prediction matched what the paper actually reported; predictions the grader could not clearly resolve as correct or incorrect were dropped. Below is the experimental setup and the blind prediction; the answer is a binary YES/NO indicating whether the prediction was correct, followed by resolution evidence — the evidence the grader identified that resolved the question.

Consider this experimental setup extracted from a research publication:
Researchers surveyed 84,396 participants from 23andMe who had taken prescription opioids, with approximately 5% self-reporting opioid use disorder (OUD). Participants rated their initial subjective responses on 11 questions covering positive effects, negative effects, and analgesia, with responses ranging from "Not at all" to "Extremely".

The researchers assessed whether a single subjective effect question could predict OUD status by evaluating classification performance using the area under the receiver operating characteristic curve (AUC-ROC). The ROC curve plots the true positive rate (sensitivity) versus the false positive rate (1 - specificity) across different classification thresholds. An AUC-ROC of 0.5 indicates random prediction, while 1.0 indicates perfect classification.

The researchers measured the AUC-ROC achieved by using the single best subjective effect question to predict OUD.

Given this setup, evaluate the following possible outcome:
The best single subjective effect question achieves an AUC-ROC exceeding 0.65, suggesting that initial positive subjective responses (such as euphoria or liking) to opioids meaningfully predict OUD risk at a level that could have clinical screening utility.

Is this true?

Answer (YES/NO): YES